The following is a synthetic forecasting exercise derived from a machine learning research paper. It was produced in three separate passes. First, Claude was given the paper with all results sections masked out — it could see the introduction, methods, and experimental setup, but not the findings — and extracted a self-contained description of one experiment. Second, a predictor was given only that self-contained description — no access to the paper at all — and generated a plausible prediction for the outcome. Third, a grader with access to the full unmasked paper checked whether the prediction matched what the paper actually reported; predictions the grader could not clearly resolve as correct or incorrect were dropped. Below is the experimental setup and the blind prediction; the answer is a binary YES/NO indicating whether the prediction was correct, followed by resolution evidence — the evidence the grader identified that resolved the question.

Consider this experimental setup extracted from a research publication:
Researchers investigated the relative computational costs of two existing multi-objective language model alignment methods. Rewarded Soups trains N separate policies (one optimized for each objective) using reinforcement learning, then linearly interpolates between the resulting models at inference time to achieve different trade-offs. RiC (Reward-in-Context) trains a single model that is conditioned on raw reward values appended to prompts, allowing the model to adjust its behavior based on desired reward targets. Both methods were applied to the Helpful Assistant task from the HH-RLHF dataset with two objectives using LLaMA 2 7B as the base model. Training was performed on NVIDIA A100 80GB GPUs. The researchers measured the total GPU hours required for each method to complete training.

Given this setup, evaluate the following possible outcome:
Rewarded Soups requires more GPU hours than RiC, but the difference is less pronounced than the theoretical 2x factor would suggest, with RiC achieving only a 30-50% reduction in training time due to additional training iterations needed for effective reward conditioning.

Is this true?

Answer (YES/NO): NO